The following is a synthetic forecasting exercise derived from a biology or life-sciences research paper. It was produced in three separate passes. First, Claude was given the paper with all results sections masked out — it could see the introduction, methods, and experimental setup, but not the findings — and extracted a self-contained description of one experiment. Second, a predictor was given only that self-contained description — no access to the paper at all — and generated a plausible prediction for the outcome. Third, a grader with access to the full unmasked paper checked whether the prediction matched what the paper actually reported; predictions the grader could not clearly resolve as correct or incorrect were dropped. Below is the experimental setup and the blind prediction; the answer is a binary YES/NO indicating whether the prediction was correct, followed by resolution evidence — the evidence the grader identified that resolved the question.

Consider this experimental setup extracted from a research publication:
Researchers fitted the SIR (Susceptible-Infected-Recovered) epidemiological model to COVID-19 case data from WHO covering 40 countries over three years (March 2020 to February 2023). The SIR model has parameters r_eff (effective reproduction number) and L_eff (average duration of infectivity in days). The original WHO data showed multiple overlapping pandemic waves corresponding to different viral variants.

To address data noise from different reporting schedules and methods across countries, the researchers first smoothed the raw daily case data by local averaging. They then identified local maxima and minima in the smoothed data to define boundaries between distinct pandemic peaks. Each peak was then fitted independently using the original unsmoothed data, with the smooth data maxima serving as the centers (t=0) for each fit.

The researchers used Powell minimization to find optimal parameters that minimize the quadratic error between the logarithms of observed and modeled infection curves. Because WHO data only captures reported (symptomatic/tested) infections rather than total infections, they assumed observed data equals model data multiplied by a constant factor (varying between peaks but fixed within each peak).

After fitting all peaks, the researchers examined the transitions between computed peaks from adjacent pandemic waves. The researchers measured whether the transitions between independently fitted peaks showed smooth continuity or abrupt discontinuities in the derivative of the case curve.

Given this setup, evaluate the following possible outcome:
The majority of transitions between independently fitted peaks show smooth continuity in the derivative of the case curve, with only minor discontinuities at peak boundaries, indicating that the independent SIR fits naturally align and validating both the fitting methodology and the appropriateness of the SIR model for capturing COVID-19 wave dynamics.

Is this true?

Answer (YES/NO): NO